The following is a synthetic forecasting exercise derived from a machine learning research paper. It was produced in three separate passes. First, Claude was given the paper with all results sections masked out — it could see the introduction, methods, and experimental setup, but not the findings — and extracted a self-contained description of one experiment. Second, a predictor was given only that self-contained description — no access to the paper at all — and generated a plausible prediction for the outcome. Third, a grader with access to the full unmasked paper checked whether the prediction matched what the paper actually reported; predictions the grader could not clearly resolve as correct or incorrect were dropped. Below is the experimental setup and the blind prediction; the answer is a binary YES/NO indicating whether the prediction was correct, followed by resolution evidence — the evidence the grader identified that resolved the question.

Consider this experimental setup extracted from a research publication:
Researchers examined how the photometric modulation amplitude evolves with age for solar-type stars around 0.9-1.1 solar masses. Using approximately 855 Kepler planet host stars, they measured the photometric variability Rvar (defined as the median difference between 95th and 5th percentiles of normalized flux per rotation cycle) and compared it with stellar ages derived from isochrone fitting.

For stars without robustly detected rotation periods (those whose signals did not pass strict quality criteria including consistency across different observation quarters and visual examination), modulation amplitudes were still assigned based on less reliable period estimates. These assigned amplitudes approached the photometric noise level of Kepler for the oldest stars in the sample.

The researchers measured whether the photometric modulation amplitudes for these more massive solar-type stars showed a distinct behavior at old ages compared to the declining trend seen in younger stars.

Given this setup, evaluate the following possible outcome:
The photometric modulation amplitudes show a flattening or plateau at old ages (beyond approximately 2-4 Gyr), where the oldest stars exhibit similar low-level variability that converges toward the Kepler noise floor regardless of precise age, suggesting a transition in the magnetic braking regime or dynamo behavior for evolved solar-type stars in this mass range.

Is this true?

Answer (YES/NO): NO